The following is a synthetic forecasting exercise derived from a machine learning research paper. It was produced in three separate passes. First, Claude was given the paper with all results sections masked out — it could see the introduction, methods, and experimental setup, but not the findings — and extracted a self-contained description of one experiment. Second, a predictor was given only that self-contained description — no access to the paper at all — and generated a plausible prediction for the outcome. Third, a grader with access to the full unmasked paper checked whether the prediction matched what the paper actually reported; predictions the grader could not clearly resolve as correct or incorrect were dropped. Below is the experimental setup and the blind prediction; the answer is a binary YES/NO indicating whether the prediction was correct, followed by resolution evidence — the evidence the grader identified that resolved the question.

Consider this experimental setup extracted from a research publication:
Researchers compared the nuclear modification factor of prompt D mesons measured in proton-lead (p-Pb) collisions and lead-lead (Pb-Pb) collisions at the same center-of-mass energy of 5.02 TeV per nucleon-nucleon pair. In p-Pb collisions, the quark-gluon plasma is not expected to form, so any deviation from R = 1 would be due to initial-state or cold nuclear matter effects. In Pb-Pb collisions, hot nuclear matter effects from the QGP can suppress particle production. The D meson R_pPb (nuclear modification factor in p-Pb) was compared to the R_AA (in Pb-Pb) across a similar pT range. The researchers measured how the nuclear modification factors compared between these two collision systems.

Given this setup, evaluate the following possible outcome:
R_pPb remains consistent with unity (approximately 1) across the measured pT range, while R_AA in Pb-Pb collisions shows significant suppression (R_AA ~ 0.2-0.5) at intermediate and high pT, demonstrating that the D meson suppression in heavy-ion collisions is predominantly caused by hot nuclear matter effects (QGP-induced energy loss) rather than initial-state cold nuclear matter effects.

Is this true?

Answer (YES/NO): YES